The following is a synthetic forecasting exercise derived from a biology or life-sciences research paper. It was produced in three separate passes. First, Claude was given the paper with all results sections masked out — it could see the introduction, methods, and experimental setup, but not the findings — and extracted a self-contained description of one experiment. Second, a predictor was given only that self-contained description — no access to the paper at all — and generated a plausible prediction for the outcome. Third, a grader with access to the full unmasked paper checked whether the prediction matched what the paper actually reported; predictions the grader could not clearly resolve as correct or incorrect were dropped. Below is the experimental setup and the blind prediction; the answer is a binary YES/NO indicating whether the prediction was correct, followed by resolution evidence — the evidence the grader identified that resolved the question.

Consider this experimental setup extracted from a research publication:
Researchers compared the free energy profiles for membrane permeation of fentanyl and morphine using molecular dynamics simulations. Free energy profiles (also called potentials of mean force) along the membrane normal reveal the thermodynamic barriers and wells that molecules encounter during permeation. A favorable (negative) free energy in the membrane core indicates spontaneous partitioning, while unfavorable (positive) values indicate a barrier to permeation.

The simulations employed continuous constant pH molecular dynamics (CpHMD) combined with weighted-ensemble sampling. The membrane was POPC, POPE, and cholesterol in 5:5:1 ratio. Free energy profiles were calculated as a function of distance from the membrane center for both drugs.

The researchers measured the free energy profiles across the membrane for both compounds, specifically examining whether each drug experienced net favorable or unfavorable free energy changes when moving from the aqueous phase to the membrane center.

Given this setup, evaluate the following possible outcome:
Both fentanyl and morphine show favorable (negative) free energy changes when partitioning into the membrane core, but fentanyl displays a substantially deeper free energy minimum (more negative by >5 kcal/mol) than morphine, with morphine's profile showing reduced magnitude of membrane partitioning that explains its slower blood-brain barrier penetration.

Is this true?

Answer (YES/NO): NO